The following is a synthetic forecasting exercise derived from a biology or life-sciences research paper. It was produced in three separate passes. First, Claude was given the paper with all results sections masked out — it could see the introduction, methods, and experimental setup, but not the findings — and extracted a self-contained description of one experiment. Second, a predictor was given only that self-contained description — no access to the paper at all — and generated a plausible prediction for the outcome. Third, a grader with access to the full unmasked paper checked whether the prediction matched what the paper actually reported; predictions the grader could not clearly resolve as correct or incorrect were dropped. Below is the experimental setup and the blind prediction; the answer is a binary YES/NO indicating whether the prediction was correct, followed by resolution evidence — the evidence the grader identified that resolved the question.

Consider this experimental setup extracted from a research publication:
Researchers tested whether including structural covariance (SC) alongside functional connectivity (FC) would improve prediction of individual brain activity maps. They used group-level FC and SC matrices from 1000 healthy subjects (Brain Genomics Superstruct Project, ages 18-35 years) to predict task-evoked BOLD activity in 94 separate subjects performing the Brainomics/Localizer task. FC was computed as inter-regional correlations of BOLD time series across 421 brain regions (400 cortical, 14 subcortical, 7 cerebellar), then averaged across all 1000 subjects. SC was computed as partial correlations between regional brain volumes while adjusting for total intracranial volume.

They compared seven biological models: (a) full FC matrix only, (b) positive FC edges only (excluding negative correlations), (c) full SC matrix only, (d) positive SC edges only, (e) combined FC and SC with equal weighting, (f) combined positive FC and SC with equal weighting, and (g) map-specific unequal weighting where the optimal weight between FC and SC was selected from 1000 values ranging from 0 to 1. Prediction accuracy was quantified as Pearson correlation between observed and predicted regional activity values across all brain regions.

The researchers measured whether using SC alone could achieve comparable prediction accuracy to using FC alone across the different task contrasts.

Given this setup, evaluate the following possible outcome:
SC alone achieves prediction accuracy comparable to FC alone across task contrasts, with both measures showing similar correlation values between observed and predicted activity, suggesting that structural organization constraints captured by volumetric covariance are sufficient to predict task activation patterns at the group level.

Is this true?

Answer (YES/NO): NO